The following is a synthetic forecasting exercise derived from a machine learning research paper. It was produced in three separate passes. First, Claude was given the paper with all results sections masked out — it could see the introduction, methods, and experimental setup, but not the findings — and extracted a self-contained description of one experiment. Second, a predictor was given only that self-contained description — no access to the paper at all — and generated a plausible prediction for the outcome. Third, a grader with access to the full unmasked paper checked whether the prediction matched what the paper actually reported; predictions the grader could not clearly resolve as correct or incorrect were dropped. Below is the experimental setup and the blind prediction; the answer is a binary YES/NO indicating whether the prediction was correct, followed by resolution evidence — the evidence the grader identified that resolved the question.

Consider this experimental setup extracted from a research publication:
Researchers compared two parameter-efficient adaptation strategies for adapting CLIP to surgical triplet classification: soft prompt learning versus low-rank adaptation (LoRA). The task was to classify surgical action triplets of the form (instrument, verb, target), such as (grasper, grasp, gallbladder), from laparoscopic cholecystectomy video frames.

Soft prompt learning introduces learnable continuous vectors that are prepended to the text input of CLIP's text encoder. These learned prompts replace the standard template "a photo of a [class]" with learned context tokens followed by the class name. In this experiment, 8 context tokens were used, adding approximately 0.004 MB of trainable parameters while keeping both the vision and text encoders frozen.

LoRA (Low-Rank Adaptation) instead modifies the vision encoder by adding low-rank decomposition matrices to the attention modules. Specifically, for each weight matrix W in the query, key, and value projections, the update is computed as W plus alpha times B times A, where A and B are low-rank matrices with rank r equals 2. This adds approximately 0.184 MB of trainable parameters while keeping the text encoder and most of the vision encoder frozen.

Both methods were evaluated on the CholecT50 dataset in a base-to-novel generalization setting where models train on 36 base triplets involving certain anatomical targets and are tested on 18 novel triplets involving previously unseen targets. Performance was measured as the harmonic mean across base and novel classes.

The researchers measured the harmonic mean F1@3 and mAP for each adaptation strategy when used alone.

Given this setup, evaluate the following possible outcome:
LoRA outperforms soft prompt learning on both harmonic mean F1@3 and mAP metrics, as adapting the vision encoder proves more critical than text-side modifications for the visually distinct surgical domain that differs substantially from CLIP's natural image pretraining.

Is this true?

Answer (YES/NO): NO